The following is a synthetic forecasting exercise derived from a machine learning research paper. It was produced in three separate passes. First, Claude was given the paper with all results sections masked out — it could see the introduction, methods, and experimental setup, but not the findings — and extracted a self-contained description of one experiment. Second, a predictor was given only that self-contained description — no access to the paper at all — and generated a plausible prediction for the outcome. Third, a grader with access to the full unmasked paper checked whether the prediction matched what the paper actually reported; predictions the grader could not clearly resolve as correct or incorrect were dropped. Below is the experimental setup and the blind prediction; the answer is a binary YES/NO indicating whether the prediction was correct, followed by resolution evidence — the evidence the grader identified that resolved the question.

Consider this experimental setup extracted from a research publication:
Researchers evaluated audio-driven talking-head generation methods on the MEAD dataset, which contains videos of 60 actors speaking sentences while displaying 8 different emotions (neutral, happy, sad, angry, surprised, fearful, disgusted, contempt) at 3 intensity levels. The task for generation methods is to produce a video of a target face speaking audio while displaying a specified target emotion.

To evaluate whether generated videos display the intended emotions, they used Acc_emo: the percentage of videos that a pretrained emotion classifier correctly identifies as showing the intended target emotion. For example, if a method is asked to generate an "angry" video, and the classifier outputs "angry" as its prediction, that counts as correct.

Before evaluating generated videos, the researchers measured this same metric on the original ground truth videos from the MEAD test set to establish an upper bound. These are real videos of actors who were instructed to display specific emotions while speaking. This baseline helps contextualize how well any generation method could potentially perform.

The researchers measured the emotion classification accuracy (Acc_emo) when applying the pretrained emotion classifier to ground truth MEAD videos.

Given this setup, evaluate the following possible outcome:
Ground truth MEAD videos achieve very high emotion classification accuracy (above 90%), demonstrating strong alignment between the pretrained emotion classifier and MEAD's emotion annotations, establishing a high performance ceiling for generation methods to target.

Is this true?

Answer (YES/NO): NO